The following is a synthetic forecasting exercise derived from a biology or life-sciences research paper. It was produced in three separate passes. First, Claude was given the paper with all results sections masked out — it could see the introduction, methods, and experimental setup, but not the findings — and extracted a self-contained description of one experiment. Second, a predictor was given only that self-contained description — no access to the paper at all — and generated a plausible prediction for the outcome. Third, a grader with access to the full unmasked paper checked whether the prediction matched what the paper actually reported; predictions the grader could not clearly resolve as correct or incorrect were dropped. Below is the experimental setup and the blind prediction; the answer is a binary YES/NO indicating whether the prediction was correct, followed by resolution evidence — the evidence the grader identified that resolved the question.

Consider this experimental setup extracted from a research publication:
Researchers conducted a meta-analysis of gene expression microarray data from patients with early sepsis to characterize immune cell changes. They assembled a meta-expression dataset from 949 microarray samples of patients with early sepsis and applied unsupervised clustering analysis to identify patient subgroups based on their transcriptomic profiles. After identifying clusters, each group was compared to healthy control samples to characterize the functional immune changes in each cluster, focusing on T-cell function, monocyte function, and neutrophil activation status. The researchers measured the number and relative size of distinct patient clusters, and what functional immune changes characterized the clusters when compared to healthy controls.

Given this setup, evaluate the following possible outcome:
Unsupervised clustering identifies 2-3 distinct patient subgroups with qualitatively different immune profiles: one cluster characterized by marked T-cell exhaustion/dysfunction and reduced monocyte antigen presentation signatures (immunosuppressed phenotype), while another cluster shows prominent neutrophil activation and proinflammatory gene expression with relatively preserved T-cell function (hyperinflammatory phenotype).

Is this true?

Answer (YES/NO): NO